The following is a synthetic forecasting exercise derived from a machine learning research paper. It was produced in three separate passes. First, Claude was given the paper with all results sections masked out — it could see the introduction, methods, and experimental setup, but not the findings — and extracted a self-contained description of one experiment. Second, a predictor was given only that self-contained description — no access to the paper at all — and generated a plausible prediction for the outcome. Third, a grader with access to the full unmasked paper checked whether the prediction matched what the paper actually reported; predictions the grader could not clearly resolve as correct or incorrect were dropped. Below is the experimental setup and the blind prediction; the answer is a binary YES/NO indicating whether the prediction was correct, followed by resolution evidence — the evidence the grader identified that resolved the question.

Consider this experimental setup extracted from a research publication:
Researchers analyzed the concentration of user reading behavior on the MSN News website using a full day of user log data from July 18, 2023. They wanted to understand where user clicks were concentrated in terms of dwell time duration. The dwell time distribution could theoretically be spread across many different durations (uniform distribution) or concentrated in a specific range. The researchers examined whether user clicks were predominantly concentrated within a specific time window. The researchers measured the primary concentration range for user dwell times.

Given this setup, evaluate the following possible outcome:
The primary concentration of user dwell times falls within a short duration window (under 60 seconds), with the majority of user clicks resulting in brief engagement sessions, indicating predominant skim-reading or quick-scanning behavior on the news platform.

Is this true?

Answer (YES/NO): NO